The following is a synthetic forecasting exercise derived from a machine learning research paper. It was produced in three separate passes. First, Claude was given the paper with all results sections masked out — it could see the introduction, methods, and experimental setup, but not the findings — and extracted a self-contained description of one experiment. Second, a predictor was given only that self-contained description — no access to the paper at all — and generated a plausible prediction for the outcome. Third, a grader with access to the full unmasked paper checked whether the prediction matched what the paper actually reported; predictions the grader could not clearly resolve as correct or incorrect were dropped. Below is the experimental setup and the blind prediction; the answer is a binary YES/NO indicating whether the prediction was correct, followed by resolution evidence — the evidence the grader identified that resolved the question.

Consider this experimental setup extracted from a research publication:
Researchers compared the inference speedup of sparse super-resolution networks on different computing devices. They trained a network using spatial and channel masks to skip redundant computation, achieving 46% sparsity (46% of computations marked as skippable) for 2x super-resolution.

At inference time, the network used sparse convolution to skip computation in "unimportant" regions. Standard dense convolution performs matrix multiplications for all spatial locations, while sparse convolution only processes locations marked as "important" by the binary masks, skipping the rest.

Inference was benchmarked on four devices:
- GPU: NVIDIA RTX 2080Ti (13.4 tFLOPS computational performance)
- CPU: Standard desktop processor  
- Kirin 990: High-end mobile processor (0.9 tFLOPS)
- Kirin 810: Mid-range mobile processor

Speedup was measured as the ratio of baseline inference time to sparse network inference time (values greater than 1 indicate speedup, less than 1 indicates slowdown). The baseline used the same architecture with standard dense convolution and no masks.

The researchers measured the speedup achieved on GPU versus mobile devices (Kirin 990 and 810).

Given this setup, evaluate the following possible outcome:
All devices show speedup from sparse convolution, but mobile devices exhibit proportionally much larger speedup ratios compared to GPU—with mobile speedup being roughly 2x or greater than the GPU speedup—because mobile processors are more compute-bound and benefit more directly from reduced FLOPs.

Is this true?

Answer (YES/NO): NO